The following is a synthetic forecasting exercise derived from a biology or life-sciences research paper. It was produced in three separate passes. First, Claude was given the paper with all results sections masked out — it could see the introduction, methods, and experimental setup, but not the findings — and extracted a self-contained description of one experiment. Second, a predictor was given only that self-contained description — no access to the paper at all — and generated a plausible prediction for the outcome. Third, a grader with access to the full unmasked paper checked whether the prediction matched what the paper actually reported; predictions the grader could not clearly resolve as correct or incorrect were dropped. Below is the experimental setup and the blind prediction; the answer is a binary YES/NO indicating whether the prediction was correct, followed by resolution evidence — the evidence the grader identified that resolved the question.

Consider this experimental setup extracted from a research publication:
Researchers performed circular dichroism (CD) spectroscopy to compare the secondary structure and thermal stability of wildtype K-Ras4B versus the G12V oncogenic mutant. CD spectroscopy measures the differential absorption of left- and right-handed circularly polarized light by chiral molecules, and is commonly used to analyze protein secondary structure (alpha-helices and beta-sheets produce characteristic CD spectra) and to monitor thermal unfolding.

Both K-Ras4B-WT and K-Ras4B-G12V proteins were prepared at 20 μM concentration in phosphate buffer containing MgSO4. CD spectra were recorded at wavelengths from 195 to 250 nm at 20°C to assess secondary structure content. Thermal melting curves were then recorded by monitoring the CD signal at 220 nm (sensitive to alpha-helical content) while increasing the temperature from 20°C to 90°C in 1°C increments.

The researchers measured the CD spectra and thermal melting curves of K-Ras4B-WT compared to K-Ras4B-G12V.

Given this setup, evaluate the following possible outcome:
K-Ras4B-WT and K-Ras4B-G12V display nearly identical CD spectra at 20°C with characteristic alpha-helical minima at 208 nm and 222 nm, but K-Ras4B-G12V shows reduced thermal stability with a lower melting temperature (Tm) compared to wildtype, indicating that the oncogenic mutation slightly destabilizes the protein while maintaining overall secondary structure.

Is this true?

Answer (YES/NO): NO